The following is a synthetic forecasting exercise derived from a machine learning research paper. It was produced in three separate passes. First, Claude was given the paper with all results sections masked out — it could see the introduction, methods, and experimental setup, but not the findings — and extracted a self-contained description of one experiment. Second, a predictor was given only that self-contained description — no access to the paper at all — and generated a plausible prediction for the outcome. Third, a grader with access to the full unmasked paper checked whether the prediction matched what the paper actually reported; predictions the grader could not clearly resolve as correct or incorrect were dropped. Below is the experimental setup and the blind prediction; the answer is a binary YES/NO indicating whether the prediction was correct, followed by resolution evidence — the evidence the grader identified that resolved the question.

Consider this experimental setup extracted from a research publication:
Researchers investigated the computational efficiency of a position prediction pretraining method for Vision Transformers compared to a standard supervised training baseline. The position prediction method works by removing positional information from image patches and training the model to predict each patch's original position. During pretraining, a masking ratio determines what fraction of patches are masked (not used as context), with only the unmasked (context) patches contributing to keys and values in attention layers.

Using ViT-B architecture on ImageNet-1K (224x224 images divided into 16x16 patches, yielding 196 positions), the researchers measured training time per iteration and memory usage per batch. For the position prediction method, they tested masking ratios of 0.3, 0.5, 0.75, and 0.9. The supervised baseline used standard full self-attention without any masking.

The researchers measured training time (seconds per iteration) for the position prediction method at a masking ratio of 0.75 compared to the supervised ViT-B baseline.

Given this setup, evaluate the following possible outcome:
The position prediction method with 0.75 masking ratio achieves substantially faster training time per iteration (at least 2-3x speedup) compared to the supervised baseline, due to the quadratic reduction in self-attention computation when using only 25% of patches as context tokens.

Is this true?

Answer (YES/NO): NO